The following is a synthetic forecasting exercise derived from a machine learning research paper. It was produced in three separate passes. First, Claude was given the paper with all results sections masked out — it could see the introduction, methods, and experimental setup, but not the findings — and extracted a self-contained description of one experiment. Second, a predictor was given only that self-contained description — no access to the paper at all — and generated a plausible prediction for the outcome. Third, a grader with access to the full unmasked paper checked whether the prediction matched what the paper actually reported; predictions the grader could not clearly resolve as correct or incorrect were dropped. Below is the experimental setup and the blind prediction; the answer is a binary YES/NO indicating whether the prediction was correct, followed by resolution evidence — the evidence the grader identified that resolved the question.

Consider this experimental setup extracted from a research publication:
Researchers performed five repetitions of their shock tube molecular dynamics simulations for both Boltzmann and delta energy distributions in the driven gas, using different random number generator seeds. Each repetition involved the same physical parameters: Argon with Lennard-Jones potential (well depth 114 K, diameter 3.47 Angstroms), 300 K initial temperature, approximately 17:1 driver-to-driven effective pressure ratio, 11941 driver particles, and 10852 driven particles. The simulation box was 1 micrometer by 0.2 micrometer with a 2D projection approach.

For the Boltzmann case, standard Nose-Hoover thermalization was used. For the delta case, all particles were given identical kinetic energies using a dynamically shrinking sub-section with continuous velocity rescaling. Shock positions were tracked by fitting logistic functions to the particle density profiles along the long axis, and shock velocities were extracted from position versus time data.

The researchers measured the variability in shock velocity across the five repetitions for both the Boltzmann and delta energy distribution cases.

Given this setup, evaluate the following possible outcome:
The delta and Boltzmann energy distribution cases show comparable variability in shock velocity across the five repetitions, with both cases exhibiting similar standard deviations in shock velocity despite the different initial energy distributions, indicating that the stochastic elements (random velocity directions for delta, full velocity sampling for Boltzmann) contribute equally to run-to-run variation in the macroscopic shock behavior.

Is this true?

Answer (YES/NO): NO